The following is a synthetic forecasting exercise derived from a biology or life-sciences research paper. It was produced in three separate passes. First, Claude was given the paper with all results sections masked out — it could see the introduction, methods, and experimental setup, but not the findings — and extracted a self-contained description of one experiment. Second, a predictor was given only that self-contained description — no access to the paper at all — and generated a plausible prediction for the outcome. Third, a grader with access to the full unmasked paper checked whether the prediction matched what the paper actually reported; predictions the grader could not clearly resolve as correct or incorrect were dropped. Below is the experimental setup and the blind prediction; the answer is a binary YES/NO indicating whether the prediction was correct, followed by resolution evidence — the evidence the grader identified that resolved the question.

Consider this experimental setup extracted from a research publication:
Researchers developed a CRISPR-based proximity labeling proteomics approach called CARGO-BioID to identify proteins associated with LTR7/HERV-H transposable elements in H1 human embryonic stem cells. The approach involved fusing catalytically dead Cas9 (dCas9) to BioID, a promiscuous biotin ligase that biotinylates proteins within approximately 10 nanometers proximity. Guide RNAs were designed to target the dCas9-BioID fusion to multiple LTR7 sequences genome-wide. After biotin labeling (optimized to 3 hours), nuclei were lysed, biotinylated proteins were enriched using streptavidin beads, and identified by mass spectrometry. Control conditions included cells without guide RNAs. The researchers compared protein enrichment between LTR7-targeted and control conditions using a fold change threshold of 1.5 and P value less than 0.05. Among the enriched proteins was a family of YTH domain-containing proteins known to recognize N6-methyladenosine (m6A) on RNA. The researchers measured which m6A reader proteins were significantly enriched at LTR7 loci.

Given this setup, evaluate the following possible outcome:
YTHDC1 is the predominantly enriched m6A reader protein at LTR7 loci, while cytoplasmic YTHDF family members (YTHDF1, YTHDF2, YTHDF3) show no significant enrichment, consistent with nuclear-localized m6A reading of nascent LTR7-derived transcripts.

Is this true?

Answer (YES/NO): NO